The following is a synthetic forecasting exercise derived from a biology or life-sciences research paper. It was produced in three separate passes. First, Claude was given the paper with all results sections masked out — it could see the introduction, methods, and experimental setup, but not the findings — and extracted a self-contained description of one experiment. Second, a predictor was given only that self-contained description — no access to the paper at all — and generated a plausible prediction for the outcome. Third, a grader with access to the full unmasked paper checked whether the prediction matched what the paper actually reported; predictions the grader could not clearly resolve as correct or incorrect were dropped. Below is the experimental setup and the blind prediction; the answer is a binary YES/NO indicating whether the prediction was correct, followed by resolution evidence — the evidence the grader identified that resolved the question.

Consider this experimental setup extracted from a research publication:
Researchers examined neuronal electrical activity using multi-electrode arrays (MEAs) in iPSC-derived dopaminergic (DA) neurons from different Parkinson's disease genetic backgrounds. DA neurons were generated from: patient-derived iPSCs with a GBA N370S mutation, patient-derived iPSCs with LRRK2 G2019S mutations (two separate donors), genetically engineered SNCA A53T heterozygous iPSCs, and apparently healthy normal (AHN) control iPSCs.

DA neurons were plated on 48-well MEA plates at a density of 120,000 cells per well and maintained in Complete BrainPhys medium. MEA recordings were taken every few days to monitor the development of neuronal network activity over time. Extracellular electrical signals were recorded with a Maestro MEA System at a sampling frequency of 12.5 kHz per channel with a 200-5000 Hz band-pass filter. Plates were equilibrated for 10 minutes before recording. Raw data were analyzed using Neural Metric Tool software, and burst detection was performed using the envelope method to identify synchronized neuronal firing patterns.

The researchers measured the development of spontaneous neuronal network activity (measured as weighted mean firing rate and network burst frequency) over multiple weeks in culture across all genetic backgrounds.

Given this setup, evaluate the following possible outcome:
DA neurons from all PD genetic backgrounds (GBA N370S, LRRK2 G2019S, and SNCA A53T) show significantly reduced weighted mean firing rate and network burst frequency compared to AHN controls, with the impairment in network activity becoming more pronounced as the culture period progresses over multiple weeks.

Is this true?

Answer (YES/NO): NO